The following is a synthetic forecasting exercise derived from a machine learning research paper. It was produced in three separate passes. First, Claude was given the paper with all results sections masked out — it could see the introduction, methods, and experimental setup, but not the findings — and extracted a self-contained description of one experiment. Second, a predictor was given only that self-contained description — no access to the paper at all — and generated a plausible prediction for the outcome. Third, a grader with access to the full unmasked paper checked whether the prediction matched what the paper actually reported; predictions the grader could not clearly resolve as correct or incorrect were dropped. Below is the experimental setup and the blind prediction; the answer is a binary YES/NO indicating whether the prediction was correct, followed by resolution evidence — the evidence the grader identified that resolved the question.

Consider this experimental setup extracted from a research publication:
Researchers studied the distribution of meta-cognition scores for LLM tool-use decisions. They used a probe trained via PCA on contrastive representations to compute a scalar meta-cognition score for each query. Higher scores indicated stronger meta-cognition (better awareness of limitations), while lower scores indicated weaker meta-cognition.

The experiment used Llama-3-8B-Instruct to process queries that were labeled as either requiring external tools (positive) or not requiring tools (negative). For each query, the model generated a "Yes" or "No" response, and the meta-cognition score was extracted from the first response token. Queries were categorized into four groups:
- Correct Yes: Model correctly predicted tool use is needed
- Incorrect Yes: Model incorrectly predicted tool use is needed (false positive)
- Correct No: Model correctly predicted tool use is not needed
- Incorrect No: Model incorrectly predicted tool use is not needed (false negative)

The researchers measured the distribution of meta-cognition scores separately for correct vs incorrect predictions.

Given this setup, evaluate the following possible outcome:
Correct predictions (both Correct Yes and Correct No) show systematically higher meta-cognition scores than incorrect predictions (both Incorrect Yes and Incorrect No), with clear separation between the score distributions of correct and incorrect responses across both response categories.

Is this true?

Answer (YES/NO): NO